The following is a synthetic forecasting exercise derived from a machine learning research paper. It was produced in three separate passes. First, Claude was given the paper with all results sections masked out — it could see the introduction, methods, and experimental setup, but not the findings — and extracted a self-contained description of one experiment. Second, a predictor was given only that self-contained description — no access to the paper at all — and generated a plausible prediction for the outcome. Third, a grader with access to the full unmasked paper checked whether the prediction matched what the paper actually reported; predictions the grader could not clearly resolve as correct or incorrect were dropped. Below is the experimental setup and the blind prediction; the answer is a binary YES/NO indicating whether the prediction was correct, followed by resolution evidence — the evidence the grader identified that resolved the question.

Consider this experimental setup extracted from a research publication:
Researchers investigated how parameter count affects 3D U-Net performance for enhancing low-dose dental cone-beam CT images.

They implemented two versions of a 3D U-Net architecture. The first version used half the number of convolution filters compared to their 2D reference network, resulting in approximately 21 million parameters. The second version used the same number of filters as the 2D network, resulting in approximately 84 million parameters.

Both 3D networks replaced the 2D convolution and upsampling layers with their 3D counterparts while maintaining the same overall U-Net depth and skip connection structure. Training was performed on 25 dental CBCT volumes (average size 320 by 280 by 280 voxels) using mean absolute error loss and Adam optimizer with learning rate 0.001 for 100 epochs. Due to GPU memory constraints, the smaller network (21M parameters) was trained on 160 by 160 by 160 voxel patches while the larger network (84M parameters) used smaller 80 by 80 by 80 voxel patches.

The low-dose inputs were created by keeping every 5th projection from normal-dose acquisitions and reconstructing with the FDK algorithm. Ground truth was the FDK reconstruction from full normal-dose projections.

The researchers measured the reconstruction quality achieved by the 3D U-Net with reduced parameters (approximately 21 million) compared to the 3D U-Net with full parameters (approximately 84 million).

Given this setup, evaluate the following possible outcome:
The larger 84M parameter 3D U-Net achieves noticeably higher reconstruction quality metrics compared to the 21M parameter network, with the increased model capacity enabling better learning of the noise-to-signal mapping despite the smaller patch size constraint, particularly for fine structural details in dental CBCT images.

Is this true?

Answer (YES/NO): YES